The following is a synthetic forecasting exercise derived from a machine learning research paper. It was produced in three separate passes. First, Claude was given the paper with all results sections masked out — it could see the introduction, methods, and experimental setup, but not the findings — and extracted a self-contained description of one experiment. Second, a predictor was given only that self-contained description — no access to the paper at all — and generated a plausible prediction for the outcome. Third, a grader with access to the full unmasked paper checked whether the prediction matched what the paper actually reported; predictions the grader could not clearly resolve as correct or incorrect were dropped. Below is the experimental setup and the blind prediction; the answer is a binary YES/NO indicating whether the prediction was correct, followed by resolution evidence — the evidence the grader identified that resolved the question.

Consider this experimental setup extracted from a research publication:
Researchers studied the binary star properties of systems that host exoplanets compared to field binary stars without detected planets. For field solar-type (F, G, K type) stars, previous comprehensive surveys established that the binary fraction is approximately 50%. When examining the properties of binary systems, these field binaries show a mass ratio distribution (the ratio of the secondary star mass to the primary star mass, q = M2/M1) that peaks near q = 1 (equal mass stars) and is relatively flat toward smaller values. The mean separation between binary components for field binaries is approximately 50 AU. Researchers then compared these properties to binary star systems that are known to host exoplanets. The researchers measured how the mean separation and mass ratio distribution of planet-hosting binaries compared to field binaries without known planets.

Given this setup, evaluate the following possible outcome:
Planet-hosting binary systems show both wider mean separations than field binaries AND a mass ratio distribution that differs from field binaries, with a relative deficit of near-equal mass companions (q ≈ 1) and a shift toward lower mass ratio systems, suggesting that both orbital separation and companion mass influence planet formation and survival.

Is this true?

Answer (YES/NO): YES